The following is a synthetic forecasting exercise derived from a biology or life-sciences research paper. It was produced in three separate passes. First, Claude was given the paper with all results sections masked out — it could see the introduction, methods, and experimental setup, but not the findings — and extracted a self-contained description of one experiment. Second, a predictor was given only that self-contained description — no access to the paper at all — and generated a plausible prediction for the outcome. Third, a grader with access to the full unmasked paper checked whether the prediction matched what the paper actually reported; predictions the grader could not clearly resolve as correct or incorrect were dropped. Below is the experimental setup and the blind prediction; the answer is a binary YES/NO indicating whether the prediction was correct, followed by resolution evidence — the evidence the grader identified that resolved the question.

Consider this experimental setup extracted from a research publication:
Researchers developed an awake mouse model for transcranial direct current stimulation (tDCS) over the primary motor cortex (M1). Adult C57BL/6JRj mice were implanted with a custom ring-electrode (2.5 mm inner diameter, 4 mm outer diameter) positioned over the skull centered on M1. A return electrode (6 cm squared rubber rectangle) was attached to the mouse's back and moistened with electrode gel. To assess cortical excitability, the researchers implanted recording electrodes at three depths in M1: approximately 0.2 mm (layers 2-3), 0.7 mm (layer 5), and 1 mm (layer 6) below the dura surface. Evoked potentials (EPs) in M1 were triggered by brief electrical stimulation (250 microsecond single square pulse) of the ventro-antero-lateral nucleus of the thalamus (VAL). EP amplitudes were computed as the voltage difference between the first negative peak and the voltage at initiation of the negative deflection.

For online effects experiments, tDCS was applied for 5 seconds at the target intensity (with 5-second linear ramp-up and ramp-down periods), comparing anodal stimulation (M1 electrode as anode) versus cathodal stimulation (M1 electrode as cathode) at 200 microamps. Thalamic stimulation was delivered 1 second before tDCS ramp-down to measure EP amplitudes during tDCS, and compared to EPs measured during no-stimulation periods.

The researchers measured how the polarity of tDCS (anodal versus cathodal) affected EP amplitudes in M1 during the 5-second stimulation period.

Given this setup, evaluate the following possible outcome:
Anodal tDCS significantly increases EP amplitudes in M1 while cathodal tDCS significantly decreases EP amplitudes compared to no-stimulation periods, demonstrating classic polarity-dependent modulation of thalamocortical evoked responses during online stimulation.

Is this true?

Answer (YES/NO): YES